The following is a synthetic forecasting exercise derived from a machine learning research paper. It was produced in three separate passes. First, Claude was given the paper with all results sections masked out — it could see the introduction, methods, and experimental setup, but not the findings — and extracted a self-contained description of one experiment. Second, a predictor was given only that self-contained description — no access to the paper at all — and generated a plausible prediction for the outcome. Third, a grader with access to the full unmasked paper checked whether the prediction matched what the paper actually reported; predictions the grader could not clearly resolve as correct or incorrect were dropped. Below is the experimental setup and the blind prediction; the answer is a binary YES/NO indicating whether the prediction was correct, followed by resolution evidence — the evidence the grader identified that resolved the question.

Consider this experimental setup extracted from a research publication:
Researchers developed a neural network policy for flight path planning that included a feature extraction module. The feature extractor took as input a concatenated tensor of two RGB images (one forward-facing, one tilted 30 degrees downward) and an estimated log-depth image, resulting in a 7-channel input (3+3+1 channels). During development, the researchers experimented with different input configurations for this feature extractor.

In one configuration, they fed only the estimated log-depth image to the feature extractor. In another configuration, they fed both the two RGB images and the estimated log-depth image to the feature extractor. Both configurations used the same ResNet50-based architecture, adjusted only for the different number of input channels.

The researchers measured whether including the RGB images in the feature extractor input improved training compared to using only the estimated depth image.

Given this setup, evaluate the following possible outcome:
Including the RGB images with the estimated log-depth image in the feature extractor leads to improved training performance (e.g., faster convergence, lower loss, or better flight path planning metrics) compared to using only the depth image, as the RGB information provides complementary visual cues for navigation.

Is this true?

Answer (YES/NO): YES